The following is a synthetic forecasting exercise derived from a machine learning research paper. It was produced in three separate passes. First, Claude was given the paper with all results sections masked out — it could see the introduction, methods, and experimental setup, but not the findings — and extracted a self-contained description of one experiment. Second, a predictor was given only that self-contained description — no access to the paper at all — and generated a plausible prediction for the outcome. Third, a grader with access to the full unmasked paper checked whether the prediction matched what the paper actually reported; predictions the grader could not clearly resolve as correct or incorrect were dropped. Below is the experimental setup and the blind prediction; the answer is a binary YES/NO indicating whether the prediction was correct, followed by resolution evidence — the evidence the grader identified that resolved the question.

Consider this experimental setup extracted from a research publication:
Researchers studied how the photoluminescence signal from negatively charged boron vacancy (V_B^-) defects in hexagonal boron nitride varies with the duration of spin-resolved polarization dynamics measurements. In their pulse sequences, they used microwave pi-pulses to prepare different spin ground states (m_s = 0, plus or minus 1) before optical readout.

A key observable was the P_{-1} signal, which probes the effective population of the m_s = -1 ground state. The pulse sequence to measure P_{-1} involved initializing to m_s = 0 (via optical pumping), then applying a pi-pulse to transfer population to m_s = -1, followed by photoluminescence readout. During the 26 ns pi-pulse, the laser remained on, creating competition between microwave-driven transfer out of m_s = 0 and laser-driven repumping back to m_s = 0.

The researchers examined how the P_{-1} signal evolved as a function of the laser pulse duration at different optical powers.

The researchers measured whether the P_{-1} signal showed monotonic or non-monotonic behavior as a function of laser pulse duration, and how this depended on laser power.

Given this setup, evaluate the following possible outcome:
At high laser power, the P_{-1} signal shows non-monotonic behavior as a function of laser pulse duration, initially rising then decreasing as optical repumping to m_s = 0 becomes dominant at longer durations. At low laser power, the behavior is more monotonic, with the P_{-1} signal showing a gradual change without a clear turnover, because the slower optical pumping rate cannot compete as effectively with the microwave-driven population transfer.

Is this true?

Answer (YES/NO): YES